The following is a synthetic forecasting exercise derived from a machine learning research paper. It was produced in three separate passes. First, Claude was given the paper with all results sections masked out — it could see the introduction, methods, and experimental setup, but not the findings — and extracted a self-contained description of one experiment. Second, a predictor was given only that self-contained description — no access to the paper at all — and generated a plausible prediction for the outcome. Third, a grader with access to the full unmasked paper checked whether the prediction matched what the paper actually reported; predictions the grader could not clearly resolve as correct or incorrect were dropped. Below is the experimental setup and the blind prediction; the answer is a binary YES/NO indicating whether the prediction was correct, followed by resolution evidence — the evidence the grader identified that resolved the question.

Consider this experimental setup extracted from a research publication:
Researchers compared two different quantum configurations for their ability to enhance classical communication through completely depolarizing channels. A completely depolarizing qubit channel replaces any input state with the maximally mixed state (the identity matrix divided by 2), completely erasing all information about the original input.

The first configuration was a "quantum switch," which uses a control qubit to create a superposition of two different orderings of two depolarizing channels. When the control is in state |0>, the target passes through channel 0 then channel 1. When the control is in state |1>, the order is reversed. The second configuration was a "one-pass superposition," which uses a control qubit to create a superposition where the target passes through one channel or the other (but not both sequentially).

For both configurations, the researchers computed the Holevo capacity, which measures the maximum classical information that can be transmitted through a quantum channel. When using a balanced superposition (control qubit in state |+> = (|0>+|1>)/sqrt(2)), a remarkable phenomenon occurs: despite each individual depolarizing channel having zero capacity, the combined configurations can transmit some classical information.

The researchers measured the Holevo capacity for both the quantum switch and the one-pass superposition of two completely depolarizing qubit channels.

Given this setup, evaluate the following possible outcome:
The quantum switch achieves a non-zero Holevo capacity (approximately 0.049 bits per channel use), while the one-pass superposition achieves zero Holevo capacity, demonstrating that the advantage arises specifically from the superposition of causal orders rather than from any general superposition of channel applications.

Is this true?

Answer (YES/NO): NO